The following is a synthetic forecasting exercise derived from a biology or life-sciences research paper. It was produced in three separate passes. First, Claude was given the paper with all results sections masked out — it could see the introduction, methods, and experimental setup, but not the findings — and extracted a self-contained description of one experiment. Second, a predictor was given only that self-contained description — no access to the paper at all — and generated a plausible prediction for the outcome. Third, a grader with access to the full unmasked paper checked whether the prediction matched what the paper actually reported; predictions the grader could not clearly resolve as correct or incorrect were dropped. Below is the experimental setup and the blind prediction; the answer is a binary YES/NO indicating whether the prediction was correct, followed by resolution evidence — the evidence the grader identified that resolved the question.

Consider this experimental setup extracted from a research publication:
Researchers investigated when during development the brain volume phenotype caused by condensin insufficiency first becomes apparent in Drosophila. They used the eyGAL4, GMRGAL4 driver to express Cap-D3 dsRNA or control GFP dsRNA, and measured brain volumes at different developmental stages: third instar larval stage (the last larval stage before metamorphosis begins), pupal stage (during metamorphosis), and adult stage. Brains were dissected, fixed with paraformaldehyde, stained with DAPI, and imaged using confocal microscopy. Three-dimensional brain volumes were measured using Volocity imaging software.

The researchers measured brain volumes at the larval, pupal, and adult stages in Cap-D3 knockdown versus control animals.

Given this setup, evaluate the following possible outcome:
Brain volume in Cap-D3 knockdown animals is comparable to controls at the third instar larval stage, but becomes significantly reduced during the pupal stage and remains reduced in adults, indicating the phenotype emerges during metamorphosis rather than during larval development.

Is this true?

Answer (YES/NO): YES